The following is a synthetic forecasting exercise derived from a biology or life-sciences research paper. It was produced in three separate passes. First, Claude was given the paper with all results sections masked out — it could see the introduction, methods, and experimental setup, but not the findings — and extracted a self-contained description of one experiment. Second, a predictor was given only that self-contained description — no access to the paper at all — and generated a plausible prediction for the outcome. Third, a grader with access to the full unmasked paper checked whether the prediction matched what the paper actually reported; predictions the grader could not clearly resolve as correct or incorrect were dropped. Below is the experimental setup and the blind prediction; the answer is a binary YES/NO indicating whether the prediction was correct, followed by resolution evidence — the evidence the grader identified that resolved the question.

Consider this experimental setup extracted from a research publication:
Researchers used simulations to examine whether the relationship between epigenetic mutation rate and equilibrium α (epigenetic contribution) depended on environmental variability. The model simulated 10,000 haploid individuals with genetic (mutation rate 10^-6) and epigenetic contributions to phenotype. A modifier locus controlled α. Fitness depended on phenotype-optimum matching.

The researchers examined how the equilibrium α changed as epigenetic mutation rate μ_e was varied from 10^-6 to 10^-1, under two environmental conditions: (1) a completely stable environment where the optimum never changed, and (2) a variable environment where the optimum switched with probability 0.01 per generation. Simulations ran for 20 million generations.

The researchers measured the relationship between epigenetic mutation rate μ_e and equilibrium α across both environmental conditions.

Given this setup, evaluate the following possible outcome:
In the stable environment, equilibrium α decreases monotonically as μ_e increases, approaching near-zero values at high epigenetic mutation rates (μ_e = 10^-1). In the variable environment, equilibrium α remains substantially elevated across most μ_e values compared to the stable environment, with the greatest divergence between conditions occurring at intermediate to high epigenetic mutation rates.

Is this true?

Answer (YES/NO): NO